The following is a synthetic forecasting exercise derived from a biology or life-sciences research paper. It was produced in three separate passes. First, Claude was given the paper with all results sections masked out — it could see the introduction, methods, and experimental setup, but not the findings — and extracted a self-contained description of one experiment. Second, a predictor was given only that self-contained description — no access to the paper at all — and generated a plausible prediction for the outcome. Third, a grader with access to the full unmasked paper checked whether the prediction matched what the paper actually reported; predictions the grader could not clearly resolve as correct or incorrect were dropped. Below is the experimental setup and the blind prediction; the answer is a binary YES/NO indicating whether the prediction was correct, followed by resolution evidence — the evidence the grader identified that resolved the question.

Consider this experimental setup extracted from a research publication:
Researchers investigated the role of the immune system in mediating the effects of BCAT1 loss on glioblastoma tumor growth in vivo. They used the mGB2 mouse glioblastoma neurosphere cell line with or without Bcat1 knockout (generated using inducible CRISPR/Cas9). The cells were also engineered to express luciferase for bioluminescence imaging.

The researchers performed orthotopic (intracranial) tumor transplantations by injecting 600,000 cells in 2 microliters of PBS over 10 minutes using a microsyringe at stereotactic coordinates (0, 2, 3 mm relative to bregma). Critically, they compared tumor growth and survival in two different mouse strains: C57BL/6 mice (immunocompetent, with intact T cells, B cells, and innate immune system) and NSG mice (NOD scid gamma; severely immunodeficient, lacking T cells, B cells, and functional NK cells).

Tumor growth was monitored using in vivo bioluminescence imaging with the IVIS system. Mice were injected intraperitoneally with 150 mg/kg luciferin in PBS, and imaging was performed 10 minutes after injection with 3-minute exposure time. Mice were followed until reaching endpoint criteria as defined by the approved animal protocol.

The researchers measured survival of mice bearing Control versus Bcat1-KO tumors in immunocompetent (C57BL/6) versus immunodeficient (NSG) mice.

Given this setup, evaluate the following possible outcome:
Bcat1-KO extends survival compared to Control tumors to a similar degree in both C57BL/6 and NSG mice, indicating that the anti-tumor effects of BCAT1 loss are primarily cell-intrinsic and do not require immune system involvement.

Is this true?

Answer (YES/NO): NO